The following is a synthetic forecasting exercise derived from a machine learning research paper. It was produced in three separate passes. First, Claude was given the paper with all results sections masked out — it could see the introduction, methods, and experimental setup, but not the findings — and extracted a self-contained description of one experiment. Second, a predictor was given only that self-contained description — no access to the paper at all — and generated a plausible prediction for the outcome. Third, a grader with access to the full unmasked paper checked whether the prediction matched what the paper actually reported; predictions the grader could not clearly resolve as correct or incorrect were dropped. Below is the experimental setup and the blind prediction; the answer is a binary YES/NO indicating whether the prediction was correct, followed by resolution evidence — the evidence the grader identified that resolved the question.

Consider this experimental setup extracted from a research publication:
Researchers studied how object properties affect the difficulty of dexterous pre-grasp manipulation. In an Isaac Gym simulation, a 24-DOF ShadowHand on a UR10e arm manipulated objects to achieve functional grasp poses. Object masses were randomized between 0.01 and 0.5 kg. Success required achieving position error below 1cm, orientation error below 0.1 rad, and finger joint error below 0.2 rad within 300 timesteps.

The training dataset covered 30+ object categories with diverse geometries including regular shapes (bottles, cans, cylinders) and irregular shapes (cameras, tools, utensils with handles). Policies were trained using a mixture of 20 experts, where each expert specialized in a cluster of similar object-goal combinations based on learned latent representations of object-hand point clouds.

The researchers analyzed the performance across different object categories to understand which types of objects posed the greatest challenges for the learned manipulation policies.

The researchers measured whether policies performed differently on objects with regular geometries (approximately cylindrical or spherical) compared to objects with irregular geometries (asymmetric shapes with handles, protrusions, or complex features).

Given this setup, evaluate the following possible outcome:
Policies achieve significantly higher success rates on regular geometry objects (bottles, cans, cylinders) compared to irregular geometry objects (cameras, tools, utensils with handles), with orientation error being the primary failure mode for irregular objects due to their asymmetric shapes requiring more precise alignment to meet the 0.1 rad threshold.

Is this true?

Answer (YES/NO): NO